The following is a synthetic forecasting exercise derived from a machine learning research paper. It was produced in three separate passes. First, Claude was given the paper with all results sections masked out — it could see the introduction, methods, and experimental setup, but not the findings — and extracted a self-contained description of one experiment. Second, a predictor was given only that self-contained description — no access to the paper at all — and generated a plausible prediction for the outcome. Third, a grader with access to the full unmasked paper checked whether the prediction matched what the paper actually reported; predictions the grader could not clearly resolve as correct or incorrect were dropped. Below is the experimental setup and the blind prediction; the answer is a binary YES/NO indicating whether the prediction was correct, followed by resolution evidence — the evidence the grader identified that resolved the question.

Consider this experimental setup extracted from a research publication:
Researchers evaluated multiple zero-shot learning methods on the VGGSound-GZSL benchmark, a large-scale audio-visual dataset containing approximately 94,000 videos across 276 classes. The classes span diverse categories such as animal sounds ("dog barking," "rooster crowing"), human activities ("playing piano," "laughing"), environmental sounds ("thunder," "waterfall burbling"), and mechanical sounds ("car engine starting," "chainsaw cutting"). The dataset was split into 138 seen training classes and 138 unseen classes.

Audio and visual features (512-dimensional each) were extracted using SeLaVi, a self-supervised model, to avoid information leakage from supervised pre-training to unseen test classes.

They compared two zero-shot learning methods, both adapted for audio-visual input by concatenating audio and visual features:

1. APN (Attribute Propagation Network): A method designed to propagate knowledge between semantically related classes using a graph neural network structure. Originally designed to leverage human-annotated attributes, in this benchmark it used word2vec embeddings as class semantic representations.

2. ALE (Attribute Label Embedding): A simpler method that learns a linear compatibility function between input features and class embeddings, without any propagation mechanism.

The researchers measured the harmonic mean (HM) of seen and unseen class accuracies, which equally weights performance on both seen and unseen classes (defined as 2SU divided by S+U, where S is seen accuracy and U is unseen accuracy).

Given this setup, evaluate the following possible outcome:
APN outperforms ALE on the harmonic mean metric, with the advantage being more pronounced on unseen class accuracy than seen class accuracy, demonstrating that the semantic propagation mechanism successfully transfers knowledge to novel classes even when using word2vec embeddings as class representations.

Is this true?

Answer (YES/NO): NO